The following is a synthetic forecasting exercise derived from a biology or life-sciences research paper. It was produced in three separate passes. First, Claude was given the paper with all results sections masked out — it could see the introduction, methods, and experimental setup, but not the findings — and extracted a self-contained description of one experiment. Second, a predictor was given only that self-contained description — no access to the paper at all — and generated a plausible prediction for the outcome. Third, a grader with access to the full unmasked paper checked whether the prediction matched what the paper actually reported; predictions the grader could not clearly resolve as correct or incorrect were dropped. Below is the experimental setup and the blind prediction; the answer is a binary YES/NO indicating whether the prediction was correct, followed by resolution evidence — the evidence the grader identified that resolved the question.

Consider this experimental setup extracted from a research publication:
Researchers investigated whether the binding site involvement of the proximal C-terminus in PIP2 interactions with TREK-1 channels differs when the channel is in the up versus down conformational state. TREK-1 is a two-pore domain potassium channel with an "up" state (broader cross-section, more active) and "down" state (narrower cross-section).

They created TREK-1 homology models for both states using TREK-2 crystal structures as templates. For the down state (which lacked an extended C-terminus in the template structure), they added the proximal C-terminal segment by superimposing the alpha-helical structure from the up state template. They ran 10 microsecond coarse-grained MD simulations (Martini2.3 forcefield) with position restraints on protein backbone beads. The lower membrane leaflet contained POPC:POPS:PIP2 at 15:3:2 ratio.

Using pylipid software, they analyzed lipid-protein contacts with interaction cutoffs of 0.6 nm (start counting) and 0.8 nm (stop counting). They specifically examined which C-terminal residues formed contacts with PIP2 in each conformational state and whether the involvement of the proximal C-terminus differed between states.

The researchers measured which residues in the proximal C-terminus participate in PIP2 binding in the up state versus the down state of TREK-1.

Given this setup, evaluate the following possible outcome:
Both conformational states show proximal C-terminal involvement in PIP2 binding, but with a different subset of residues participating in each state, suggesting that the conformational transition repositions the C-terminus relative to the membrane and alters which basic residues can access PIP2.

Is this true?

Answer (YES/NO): YES